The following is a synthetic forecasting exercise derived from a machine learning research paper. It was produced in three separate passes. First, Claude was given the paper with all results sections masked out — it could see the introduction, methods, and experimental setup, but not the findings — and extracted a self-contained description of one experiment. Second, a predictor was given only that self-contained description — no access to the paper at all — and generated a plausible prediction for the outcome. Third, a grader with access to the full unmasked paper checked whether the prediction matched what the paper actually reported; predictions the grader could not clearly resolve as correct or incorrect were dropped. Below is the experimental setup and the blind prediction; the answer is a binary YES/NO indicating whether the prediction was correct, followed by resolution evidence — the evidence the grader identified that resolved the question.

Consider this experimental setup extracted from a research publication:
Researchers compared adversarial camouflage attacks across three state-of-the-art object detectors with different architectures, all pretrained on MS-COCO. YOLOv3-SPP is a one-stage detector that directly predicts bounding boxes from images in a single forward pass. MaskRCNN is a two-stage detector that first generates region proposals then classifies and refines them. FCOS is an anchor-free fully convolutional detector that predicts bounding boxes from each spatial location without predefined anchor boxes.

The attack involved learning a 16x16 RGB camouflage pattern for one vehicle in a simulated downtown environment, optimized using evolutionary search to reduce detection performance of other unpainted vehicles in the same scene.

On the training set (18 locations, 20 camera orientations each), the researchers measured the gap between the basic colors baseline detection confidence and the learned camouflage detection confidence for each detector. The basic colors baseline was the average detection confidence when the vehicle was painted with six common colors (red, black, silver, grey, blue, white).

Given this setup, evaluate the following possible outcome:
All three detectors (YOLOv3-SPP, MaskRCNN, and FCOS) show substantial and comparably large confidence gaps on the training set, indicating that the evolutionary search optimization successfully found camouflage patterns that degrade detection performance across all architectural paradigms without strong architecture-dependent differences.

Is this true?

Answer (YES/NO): NO